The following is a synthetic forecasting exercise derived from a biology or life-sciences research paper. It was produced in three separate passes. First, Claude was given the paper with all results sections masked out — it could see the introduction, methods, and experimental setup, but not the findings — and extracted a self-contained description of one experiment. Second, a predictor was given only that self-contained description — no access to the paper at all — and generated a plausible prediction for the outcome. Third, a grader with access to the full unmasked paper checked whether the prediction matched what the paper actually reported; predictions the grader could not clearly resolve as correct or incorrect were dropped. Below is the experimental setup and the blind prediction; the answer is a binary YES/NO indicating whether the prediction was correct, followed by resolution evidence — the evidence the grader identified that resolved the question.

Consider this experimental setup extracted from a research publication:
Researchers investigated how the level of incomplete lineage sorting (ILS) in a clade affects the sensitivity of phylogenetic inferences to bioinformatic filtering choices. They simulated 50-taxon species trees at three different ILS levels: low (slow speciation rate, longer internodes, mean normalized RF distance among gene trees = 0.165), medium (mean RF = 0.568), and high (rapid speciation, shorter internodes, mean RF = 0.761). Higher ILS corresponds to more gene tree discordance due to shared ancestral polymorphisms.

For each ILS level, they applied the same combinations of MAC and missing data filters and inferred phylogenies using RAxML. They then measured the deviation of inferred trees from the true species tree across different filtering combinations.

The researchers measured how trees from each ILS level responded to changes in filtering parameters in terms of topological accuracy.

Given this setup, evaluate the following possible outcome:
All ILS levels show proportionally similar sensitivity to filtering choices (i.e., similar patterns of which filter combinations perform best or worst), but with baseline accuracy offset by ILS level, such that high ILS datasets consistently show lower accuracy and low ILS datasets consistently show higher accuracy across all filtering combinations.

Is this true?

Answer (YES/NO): NO